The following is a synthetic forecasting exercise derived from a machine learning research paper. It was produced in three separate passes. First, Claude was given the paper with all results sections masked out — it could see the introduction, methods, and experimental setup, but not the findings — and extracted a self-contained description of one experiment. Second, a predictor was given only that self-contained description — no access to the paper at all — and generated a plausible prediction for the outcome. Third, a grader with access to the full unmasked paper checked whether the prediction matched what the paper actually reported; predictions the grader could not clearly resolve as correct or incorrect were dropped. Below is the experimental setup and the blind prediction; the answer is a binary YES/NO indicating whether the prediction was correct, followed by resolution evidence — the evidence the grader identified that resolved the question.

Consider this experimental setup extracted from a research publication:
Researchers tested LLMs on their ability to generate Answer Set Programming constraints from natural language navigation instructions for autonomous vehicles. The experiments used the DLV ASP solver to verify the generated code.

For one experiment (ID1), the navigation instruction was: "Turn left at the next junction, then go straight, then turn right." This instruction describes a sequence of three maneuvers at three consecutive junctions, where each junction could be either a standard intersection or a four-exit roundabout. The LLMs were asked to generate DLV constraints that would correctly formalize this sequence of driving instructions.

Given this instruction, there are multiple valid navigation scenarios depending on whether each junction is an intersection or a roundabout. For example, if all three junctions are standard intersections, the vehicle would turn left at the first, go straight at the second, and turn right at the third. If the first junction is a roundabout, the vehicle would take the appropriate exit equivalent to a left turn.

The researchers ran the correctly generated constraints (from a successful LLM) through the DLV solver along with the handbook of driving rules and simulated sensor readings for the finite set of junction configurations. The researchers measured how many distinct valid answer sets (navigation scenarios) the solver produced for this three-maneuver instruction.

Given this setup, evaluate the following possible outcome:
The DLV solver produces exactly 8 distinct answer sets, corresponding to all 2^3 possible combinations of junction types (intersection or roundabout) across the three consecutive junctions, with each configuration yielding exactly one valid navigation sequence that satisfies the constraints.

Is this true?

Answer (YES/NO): YES